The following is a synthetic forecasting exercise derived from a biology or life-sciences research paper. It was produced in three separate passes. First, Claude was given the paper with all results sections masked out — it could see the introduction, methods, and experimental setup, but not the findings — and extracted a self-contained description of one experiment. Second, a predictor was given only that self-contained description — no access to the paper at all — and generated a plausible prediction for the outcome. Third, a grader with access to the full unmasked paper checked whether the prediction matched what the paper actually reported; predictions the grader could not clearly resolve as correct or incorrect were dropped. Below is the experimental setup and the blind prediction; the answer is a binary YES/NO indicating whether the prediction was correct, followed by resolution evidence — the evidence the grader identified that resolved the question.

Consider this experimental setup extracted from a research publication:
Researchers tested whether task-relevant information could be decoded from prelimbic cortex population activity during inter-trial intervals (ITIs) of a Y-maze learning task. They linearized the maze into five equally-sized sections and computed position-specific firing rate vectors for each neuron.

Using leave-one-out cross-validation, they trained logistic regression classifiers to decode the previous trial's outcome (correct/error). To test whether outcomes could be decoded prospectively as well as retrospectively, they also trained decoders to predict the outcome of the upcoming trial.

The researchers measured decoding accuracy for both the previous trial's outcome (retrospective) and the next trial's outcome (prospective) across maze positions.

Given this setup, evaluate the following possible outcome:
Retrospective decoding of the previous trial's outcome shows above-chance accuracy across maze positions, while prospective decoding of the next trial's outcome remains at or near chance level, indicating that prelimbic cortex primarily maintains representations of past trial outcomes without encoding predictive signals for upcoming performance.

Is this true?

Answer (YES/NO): YES